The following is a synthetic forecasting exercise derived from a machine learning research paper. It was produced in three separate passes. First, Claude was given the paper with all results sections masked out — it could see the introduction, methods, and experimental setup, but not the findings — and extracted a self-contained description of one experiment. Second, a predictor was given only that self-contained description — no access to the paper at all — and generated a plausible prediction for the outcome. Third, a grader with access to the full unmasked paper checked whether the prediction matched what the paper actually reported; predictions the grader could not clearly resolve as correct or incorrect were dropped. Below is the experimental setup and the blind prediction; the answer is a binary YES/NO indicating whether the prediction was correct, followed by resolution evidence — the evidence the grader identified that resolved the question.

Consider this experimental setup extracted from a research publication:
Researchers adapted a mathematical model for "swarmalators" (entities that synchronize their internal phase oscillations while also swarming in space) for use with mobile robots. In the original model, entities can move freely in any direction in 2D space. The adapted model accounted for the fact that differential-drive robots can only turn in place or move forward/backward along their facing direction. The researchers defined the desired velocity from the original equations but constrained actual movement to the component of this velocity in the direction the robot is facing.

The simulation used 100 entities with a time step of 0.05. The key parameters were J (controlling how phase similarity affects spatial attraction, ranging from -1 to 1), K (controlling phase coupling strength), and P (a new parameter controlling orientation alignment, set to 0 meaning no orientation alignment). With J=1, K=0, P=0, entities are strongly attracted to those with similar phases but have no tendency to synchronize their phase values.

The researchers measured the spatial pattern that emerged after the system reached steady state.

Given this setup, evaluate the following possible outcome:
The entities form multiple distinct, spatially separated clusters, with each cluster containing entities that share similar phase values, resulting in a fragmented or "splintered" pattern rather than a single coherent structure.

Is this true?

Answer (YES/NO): NO